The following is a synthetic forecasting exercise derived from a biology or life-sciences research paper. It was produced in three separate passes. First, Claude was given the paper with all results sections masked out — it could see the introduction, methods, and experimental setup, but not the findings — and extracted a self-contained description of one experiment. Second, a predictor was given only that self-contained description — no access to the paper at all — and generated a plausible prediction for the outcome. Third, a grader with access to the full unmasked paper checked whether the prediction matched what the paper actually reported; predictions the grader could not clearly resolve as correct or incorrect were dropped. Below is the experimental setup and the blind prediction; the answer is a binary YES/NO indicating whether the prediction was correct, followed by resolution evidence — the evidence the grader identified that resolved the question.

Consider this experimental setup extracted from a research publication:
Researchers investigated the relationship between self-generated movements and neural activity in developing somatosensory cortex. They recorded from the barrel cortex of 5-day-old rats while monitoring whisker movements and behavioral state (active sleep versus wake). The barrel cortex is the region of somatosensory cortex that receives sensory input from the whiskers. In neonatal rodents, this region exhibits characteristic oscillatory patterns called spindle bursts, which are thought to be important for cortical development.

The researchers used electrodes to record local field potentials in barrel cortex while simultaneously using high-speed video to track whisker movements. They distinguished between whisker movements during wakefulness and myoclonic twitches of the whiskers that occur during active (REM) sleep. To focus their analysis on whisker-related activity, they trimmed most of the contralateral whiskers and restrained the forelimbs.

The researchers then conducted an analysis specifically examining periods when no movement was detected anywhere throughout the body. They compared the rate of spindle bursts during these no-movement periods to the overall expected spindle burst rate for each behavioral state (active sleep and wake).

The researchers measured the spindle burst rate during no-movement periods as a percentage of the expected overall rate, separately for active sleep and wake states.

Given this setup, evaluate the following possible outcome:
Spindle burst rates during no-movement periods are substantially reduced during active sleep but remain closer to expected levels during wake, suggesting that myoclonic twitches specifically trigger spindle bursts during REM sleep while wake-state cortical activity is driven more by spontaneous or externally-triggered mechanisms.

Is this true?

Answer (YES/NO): NO